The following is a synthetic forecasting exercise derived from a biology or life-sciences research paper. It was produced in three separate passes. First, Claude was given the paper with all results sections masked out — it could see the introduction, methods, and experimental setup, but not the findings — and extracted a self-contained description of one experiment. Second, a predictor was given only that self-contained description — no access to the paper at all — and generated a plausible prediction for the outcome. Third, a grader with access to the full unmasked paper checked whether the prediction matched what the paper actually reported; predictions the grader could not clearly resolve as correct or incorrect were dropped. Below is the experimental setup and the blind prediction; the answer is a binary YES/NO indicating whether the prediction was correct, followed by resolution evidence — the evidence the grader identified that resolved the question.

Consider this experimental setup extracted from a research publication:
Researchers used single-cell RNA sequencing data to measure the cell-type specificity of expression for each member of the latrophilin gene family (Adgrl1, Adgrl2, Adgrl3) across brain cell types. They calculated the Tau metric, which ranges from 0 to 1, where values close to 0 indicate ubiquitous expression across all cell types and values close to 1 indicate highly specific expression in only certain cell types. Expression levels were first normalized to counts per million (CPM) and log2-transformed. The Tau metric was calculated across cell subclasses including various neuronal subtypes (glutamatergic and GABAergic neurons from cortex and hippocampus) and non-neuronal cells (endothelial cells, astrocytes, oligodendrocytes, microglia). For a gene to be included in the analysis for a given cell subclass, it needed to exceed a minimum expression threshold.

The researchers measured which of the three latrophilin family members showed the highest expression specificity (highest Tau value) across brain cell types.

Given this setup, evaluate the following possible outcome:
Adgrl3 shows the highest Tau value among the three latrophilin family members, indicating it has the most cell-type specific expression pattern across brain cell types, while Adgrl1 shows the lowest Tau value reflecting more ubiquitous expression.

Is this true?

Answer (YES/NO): NO